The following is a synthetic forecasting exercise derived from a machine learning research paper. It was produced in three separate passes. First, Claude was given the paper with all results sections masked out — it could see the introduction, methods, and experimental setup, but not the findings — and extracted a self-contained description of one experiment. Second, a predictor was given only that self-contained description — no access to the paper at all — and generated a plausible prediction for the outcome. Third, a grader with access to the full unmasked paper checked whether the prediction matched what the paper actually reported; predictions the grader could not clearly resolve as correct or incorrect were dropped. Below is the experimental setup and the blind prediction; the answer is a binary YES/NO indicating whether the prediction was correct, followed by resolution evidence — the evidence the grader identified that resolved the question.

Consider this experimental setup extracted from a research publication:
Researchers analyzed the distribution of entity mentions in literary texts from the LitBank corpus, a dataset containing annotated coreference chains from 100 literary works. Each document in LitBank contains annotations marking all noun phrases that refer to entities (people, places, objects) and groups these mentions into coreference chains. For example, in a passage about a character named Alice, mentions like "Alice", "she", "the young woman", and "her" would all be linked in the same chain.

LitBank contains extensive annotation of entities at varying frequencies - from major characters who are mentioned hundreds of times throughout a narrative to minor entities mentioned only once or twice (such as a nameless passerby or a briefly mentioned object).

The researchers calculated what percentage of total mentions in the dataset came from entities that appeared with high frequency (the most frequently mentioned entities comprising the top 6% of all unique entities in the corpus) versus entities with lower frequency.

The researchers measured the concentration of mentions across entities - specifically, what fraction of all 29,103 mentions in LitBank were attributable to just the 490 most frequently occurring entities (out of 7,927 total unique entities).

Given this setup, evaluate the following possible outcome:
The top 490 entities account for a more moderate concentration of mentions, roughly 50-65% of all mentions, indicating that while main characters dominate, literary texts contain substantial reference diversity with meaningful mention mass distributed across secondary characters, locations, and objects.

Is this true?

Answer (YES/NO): YES